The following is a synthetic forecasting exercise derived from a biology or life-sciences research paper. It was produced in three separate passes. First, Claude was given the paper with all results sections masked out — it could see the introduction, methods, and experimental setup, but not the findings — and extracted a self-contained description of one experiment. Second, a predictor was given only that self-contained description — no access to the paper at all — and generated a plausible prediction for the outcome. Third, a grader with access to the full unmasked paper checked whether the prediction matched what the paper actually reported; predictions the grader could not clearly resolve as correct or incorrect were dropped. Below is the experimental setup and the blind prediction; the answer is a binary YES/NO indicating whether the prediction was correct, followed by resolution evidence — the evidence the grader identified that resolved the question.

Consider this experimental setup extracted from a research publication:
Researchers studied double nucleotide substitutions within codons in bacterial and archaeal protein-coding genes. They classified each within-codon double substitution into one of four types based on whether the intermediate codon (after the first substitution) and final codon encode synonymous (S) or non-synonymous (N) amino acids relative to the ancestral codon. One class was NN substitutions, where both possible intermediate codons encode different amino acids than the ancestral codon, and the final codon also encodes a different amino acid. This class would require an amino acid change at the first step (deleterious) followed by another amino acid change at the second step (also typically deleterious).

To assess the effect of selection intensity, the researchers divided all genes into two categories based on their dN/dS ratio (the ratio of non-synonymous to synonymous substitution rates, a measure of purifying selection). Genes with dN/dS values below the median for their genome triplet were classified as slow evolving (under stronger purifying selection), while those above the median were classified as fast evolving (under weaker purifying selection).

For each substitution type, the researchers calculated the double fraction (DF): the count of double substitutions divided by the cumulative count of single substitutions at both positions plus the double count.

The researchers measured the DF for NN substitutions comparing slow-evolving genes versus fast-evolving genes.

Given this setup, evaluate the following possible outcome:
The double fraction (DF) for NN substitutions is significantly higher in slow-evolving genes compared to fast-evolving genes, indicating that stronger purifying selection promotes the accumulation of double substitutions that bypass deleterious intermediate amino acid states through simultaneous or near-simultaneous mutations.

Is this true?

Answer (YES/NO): NO